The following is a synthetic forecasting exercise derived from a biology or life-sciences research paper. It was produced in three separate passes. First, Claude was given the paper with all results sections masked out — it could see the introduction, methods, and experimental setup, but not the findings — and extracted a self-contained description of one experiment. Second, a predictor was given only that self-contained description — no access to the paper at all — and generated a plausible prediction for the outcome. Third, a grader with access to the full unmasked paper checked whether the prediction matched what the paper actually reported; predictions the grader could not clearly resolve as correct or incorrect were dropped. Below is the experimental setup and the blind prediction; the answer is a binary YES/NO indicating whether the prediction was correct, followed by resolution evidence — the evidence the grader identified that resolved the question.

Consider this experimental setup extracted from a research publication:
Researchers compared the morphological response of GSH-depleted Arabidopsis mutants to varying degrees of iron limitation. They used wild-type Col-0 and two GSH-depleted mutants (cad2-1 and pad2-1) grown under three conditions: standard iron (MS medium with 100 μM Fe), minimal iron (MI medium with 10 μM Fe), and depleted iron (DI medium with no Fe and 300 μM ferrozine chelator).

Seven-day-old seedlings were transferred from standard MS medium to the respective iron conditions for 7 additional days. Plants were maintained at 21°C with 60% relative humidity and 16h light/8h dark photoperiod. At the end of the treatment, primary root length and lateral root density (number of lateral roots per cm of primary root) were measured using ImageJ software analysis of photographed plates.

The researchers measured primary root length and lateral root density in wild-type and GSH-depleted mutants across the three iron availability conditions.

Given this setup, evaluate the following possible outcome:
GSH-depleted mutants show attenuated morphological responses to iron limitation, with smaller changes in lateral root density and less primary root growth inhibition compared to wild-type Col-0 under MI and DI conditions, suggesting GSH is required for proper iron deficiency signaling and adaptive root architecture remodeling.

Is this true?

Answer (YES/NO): NO